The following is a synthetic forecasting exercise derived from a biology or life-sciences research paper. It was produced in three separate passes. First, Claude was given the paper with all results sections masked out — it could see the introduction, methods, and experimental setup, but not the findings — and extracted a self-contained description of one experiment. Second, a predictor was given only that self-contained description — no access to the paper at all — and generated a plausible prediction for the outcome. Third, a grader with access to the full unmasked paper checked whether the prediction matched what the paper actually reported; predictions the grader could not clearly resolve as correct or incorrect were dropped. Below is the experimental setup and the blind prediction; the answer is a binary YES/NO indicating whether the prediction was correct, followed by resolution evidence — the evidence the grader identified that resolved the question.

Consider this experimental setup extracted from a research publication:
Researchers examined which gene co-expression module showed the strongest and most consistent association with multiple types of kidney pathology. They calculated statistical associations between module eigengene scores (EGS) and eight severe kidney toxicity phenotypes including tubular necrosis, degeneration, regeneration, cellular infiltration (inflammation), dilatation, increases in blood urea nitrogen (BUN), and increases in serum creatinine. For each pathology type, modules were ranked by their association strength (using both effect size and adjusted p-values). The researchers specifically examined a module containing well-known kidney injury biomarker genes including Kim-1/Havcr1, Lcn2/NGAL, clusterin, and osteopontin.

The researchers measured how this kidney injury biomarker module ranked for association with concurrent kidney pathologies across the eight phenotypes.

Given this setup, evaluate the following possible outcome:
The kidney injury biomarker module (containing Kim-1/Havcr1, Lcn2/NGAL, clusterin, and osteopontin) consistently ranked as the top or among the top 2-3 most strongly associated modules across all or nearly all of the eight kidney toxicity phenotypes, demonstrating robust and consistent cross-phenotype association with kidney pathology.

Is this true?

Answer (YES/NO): YES